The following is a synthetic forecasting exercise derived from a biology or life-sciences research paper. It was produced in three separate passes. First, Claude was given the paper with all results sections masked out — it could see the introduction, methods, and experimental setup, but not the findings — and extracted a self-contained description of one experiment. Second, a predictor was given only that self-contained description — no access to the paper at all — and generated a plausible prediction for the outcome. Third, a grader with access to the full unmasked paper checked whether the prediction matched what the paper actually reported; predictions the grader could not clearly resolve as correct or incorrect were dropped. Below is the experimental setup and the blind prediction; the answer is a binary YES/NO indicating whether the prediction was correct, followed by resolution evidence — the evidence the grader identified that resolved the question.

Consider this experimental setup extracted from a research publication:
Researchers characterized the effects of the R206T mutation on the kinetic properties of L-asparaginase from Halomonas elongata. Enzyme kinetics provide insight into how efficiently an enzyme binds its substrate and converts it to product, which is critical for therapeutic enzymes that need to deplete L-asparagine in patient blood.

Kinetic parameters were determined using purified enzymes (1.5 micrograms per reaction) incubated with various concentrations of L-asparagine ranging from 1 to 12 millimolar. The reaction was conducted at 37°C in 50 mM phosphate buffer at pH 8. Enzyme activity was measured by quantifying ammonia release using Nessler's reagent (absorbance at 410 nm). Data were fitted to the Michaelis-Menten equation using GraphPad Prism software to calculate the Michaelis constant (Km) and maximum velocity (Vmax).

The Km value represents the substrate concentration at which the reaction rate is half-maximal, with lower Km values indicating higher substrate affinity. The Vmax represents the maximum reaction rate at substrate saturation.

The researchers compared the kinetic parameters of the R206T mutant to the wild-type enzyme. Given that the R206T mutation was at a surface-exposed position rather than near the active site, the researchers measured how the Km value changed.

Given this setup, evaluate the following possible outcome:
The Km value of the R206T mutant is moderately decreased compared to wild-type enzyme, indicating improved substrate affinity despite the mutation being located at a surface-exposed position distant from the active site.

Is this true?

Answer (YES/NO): NO